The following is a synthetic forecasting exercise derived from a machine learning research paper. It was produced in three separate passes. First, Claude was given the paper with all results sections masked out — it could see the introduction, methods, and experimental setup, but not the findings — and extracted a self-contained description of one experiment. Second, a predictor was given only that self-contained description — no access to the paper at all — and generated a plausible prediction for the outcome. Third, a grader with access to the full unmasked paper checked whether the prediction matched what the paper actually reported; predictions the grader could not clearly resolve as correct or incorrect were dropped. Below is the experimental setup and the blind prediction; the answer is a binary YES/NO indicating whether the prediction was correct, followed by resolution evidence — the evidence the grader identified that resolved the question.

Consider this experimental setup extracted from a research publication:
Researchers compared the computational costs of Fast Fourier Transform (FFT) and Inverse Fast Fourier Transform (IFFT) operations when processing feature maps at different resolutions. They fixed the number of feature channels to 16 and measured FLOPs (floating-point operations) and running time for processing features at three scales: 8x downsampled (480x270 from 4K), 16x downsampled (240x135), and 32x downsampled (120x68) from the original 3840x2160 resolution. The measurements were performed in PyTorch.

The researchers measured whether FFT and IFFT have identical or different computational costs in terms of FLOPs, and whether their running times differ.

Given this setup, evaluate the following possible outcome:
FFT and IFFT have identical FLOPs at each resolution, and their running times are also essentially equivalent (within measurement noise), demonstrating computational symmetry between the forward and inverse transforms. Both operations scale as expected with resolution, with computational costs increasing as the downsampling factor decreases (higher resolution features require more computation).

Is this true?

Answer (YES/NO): NO